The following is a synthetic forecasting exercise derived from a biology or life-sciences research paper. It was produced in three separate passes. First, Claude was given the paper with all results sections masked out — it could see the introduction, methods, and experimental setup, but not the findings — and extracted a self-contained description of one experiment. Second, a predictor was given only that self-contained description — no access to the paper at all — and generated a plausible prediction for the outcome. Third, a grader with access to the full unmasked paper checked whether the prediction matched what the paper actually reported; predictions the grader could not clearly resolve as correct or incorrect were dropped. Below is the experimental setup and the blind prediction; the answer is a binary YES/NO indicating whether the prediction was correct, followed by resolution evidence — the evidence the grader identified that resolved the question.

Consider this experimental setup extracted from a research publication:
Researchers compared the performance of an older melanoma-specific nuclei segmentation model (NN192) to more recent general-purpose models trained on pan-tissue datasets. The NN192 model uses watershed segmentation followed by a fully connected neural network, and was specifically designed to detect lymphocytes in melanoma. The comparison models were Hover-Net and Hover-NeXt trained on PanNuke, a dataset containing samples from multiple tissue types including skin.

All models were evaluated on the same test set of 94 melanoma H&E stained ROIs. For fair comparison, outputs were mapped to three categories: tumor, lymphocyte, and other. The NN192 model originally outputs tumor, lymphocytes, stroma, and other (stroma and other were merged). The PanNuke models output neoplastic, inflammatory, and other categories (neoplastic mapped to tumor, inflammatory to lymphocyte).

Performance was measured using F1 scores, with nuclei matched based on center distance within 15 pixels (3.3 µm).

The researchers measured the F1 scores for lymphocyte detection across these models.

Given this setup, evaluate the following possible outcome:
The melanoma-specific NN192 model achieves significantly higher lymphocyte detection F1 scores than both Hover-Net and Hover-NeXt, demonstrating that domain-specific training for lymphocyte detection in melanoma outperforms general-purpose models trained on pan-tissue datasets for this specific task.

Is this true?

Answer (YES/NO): NO